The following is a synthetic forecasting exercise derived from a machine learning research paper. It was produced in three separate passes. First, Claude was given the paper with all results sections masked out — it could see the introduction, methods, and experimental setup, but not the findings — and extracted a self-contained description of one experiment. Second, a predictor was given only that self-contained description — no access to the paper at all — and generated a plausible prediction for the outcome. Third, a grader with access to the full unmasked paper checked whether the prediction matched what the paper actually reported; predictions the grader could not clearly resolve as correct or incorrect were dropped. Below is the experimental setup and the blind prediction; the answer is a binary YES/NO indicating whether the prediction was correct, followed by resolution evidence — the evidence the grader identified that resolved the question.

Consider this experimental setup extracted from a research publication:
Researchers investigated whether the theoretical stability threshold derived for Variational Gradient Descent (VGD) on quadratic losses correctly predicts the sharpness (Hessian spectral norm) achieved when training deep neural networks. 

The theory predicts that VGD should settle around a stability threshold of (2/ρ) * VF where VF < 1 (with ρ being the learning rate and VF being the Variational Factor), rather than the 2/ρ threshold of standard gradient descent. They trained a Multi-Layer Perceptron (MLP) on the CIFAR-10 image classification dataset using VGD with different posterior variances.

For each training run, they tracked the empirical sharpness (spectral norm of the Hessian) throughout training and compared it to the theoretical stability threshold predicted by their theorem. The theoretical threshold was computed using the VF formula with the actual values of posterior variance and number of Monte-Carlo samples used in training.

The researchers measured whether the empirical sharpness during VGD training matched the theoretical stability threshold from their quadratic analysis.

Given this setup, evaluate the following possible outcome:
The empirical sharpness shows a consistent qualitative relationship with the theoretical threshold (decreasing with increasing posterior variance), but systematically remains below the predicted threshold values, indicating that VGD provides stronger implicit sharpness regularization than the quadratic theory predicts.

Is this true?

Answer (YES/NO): NO